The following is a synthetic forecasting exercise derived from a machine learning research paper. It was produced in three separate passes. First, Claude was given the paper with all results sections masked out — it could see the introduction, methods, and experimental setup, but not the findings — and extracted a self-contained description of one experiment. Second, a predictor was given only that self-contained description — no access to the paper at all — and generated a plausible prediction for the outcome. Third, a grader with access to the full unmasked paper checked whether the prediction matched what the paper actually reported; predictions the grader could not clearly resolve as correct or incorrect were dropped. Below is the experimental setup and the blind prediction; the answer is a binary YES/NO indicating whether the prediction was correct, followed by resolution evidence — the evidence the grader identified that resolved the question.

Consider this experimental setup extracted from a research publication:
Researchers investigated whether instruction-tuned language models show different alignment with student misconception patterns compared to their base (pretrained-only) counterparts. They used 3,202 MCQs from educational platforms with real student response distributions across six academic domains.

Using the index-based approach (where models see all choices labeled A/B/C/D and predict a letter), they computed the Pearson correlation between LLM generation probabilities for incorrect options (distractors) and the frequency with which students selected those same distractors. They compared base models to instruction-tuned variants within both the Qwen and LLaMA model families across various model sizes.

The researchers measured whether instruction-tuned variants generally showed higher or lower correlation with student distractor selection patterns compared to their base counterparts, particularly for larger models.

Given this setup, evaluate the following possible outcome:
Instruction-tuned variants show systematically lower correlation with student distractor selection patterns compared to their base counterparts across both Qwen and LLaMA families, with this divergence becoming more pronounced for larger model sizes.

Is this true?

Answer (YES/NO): NO